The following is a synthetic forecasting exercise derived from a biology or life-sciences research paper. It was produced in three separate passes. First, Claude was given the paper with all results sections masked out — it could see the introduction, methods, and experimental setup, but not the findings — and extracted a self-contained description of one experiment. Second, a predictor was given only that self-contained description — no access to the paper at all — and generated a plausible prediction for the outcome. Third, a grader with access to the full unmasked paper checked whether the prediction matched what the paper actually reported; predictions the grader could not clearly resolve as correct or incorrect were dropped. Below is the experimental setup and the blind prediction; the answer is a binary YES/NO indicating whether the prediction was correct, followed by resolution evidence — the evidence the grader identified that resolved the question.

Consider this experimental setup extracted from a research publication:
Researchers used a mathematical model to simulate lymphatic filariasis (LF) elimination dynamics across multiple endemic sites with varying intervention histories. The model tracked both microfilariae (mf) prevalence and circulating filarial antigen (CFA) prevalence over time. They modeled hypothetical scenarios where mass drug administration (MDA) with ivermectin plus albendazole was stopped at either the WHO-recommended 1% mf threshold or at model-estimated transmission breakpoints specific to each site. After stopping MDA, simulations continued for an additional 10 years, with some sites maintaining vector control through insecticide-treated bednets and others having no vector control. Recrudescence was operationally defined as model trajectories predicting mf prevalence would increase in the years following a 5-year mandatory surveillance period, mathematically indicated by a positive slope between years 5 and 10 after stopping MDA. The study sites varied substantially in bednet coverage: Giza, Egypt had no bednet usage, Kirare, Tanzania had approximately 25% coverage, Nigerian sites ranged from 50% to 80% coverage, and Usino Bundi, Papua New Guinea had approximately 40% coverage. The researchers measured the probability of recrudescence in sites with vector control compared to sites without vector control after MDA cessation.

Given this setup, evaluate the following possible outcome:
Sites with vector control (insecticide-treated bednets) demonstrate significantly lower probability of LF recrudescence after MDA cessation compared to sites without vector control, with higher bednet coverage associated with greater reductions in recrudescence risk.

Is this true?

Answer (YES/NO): NO